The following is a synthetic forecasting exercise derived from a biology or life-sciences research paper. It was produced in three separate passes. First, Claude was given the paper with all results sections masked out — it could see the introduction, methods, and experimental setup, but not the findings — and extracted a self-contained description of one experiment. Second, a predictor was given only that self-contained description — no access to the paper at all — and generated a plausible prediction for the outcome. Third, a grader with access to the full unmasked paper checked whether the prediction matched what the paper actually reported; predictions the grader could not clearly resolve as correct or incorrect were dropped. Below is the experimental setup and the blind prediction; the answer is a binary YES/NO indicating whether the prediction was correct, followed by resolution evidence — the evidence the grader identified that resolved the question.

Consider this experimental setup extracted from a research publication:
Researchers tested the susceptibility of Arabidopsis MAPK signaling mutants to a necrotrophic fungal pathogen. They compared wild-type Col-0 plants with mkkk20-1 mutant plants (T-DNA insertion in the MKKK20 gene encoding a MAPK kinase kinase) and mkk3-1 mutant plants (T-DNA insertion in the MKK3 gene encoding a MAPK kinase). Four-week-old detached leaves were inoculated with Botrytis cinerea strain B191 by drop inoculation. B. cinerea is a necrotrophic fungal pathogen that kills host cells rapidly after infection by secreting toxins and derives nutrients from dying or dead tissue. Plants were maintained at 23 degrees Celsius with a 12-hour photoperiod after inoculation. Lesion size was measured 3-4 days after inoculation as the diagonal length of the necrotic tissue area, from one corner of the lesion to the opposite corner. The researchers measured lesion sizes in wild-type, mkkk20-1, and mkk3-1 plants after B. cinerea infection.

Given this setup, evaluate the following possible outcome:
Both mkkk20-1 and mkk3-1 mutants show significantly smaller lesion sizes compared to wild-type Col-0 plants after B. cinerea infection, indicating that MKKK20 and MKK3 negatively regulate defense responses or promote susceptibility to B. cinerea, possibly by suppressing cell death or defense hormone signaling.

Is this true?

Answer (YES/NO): NO